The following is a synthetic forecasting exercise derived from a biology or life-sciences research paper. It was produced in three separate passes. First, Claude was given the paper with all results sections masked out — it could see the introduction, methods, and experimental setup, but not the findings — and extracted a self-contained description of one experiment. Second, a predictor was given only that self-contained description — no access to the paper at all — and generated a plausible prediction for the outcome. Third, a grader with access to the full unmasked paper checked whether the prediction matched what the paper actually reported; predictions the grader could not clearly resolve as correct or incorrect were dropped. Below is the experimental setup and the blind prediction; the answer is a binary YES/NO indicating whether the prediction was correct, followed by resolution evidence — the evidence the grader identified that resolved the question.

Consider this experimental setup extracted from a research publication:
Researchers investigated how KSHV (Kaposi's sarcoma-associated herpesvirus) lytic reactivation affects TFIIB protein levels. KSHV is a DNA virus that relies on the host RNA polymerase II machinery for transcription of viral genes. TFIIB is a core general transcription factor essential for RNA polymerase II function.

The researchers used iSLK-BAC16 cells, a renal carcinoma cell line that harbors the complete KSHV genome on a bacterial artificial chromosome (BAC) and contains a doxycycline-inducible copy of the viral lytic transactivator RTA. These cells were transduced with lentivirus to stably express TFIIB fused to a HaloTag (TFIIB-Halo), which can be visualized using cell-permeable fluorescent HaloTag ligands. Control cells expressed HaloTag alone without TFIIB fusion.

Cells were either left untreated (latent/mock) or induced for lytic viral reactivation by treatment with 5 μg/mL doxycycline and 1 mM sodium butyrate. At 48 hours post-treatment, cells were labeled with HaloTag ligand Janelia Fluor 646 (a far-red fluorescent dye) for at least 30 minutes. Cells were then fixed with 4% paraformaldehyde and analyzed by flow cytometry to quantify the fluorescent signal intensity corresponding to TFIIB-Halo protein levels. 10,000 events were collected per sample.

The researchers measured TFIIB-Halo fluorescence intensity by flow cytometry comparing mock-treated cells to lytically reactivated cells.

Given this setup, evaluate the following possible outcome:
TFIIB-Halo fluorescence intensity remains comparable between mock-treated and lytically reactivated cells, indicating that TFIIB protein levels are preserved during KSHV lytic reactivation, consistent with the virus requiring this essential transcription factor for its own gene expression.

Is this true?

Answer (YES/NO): NO